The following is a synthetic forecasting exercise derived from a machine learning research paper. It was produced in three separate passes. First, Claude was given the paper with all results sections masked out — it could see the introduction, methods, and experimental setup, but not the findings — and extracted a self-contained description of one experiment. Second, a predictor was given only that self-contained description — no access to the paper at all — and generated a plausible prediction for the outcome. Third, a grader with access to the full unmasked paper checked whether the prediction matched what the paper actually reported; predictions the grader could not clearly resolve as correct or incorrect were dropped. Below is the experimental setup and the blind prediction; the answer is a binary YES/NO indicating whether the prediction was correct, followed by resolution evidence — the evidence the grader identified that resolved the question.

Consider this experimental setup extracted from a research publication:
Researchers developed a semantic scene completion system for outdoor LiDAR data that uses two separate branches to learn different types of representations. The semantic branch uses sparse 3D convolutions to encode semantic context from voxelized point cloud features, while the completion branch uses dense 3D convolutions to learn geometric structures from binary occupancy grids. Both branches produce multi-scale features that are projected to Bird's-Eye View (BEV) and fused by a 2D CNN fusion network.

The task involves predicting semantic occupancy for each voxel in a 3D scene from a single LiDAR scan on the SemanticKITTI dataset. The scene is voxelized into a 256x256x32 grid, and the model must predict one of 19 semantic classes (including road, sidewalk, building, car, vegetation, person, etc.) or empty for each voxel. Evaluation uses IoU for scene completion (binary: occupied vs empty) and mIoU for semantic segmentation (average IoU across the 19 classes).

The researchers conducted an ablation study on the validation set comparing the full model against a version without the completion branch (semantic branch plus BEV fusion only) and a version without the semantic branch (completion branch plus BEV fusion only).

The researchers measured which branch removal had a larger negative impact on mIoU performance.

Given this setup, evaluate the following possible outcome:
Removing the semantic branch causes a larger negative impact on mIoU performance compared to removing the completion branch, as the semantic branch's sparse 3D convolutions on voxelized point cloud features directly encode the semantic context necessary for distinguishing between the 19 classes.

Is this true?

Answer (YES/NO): YES